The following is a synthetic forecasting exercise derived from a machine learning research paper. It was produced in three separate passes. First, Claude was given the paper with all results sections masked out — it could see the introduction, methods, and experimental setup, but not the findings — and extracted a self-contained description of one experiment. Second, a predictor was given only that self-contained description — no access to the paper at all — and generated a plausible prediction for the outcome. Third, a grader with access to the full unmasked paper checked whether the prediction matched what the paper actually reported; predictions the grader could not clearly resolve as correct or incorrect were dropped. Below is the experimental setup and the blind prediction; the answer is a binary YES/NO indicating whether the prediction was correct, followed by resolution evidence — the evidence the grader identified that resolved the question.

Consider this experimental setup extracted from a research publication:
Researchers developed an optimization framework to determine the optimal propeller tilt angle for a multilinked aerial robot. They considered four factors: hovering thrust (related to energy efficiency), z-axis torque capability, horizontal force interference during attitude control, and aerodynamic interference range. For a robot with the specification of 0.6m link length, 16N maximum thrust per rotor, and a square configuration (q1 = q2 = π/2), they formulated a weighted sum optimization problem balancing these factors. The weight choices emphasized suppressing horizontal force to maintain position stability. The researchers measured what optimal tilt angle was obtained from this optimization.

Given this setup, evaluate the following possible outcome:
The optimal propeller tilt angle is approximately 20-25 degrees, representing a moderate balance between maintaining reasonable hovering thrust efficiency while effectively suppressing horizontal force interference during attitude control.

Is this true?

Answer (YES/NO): NO